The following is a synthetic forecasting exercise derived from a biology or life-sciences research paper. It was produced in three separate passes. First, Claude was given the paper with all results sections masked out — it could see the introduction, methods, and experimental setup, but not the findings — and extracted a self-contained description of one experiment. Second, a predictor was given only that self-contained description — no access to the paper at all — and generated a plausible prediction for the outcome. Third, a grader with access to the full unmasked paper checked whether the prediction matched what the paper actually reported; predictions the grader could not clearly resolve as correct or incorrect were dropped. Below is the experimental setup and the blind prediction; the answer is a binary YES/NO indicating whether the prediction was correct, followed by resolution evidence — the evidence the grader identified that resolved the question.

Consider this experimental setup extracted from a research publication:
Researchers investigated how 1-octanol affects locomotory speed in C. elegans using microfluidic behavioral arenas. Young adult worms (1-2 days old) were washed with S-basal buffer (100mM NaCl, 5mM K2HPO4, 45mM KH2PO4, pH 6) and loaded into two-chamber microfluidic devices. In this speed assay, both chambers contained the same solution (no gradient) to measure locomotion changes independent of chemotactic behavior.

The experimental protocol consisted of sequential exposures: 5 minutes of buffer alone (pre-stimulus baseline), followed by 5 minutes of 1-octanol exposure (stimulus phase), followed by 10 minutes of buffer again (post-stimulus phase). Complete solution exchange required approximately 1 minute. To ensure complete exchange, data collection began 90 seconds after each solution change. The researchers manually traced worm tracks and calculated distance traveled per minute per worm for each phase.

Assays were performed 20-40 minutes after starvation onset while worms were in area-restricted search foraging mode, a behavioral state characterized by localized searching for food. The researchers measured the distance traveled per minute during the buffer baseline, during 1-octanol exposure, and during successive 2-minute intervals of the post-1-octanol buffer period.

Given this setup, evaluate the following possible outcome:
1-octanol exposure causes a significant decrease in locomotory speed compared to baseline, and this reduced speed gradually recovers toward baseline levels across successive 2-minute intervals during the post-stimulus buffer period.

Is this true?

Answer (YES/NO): NO